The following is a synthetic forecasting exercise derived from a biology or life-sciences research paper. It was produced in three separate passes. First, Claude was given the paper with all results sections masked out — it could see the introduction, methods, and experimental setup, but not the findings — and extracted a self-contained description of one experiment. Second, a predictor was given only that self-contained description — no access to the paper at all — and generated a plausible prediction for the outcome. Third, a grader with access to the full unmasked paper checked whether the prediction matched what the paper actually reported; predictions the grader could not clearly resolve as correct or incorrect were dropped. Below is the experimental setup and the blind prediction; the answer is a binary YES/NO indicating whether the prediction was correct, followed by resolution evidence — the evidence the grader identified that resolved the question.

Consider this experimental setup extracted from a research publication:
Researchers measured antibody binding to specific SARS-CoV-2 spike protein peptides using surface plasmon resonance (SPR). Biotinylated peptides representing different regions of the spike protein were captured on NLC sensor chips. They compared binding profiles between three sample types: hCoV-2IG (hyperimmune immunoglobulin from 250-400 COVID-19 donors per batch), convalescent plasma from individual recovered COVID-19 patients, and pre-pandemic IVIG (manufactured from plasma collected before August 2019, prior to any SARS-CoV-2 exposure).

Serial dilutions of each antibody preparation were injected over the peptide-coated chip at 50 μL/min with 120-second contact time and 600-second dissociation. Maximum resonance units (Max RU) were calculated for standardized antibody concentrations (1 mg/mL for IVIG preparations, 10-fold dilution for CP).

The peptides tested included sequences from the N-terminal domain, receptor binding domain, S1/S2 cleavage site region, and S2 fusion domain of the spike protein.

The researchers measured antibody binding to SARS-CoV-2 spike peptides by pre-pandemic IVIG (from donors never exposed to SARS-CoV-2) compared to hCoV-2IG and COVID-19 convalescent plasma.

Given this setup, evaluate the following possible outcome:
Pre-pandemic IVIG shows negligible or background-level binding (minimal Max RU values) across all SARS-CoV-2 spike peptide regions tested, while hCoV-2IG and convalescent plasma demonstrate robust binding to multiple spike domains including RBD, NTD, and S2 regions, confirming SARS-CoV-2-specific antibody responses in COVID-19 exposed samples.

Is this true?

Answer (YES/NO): YES